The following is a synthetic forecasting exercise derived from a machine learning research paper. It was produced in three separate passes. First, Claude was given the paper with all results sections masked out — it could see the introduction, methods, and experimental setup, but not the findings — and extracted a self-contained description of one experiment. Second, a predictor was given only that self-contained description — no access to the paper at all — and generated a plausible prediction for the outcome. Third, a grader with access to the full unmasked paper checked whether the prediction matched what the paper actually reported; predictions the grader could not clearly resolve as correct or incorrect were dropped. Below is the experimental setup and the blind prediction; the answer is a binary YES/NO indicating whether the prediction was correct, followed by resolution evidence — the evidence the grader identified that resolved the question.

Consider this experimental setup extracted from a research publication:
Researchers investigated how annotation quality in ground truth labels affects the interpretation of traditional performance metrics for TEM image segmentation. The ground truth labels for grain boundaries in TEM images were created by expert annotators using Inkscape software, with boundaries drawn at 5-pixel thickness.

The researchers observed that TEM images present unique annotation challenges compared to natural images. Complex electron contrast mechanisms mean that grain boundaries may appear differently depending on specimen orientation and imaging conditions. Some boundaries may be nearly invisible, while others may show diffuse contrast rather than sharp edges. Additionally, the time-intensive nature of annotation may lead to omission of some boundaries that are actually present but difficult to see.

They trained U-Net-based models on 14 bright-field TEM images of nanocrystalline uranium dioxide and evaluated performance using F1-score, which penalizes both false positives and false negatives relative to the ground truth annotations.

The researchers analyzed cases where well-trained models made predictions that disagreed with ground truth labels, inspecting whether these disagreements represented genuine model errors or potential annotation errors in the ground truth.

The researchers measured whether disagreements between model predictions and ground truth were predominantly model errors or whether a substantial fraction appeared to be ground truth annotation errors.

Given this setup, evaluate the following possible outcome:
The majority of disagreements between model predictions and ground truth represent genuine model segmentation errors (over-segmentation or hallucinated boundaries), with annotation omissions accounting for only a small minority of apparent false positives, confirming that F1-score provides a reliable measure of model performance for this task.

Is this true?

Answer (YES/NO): NO